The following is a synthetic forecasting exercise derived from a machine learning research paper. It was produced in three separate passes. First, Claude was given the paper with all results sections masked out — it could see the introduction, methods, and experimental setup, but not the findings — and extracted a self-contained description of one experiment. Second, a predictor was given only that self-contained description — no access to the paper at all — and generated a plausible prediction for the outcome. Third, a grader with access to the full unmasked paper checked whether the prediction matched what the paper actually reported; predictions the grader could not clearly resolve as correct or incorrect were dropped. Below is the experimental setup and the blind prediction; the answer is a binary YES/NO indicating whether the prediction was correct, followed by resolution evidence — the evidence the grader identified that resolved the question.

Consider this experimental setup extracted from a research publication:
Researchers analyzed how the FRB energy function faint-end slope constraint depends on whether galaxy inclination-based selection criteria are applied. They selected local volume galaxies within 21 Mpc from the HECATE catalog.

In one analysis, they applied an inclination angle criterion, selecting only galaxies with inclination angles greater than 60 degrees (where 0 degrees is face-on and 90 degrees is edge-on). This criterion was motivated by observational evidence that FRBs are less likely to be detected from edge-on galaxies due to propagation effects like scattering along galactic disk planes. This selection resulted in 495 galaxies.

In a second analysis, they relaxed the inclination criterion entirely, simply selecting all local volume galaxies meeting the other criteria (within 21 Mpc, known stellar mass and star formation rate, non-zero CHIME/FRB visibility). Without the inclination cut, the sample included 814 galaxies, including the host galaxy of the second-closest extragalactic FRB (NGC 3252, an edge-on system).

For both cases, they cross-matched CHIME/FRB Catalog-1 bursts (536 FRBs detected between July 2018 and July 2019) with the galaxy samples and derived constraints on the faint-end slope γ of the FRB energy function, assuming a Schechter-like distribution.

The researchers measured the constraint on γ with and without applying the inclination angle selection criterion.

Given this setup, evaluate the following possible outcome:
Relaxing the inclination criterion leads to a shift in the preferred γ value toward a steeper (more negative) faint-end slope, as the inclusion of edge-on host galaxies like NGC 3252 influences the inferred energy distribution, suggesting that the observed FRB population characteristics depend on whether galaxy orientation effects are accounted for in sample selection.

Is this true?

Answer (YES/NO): NO